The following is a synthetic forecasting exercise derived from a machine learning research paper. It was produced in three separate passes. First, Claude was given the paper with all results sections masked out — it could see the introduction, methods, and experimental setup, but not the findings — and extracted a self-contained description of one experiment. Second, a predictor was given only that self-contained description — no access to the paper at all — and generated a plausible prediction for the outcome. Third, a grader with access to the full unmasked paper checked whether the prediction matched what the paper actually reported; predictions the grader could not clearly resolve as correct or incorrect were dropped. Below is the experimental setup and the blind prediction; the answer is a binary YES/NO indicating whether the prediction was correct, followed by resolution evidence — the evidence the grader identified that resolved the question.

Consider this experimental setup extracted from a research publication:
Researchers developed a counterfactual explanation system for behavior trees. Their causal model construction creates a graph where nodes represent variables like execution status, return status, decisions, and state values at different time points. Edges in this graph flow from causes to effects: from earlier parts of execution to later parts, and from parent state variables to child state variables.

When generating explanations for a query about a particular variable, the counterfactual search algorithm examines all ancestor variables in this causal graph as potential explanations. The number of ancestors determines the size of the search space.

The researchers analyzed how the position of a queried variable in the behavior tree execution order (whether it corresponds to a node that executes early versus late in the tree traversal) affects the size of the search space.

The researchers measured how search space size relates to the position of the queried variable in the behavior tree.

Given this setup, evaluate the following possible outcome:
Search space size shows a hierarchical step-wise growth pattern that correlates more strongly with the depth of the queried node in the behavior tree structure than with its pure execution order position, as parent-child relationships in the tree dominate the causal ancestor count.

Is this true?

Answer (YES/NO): NO